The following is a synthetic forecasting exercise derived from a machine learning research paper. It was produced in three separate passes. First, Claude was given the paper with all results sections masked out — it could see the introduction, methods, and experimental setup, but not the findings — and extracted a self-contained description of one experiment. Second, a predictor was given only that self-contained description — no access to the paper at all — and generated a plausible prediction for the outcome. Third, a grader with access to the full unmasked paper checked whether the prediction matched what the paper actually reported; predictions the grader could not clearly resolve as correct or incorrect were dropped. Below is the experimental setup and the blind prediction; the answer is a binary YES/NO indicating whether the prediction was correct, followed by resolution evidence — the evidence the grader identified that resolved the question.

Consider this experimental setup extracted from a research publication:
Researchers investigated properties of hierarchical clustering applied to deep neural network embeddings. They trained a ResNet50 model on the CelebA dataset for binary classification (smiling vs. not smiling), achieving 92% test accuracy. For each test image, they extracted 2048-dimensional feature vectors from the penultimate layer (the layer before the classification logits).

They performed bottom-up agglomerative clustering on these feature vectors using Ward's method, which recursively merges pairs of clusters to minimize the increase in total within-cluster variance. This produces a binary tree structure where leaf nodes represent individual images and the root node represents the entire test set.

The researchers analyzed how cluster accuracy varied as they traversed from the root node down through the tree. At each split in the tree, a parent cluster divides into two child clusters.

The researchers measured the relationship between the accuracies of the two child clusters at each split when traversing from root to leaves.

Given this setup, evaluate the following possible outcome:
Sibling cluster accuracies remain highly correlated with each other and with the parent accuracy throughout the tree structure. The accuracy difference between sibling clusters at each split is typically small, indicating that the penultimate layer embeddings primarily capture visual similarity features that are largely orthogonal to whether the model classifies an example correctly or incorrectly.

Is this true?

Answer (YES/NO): NO